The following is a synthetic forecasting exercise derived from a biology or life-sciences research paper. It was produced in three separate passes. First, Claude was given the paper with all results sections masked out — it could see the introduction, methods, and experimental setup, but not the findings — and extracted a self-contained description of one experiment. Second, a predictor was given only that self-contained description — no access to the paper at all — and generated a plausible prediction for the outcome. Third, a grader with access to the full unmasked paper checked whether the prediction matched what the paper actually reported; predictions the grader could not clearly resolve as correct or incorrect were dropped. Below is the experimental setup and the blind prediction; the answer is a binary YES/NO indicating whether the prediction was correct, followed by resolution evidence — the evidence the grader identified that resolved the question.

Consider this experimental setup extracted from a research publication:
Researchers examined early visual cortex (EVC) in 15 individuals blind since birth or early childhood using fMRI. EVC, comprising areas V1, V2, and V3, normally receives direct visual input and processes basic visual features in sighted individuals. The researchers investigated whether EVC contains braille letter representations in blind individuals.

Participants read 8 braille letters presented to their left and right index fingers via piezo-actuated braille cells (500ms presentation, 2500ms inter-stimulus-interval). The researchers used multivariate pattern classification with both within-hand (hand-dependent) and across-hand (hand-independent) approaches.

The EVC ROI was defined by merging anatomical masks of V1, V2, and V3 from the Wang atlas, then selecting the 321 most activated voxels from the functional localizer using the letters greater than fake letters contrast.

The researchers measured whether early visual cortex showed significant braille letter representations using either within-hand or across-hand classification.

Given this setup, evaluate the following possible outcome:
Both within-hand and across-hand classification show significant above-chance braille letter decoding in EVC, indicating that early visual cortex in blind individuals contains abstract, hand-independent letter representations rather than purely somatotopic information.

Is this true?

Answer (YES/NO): YES